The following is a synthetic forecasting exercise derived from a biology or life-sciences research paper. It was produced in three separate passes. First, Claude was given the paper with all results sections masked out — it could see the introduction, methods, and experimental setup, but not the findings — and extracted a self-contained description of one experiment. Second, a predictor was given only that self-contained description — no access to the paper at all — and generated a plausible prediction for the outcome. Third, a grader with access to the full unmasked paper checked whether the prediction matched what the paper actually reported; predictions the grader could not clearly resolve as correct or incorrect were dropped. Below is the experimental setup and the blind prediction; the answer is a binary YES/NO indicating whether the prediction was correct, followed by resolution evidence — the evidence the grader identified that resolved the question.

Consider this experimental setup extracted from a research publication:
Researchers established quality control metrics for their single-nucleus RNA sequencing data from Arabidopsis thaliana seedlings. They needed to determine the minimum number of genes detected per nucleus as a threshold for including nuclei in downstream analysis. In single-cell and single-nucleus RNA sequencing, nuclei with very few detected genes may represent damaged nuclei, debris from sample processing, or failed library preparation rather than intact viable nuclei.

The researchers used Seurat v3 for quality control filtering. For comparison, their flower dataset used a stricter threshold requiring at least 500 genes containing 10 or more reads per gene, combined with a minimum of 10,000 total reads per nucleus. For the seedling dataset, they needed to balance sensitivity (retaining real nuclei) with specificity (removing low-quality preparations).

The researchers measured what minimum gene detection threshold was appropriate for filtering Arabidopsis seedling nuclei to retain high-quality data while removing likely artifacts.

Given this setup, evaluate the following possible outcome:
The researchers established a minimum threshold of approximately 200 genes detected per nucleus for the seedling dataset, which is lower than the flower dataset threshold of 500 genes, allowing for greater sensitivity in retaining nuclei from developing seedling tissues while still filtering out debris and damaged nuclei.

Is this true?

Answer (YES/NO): YES